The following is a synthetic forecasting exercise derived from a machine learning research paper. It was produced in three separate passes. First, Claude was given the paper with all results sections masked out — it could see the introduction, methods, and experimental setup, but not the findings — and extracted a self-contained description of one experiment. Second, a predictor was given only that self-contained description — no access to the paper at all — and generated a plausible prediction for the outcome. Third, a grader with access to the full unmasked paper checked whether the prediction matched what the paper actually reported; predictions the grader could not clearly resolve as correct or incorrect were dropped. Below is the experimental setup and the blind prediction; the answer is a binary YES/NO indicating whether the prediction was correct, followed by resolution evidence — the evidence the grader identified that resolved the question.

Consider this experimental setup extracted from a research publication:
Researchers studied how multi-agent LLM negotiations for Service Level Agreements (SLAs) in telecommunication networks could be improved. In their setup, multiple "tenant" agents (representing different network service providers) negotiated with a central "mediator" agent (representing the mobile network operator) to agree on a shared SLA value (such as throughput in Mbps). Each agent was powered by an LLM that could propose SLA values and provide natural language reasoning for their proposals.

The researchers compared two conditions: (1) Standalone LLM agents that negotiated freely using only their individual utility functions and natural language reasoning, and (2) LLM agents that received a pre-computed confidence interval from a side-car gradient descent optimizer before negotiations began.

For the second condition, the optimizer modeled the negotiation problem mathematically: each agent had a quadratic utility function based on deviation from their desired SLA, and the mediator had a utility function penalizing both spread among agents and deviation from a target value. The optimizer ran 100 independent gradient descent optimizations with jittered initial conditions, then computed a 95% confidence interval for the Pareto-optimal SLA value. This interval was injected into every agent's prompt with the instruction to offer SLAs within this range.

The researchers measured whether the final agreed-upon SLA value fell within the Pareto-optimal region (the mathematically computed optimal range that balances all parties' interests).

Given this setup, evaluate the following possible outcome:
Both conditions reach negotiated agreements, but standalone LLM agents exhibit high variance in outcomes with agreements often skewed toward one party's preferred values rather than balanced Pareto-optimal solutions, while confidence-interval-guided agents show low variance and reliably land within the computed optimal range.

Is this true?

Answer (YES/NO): NO